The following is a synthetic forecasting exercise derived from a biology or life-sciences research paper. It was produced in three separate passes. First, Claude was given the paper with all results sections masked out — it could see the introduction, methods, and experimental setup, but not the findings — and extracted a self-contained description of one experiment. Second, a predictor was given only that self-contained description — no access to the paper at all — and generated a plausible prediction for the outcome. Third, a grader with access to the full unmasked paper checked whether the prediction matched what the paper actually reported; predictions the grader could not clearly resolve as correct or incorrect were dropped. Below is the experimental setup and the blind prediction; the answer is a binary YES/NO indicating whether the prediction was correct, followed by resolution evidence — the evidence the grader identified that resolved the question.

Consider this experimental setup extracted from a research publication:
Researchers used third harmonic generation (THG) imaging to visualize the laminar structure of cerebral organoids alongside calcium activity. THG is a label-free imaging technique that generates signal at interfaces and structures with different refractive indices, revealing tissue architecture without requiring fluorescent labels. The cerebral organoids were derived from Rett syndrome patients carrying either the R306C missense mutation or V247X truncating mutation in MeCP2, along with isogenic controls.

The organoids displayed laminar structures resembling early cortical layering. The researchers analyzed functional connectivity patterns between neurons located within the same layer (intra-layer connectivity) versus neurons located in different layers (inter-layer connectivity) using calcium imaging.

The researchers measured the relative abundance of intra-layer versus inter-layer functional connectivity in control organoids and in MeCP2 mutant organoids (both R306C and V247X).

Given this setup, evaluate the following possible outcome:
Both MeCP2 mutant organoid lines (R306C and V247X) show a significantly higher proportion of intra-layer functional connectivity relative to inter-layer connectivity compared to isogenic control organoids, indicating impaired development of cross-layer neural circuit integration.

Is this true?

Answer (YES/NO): NO